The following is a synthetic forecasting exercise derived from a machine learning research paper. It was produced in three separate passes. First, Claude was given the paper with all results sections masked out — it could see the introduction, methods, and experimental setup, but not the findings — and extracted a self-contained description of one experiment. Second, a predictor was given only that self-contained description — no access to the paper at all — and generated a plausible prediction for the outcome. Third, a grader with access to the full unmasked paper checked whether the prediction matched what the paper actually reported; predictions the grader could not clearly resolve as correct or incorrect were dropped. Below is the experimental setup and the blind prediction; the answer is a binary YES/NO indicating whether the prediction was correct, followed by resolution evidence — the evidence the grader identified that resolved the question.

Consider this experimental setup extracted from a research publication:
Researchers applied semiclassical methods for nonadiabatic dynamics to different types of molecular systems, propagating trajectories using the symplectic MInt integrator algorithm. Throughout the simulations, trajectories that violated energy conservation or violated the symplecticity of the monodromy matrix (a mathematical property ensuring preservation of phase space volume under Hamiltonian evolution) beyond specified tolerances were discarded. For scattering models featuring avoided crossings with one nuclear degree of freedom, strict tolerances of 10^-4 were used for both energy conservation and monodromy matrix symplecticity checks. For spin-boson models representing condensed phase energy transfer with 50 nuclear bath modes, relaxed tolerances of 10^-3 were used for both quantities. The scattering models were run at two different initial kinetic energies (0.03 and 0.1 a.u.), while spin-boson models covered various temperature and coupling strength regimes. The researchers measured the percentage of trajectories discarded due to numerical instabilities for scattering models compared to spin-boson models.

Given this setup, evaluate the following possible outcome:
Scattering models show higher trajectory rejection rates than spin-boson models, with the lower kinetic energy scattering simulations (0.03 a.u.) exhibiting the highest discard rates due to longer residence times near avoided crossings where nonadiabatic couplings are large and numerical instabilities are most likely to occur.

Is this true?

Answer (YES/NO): NO